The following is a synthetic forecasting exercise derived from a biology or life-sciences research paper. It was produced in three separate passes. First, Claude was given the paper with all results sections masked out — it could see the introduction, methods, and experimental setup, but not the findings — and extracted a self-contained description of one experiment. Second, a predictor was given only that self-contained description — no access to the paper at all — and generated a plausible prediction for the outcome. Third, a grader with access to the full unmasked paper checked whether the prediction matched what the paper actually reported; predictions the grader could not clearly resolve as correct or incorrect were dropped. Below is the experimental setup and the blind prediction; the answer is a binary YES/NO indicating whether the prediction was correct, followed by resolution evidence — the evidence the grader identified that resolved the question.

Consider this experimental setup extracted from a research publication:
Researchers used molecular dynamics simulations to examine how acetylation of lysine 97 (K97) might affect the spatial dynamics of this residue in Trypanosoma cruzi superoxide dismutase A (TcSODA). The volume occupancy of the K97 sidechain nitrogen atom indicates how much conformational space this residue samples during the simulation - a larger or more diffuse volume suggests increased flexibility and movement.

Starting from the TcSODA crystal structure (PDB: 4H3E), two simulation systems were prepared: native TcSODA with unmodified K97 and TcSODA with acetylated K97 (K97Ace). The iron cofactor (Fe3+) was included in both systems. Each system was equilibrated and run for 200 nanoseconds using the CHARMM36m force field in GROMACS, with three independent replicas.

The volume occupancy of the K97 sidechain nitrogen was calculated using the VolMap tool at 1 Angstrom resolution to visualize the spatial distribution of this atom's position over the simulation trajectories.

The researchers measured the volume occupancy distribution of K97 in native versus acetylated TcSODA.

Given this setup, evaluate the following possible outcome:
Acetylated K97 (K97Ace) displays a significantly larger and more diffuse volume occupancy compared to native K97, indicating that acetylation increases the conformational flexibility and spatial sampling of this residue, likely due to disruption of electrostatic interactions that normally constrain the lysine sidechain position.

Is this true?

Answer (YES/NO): YES